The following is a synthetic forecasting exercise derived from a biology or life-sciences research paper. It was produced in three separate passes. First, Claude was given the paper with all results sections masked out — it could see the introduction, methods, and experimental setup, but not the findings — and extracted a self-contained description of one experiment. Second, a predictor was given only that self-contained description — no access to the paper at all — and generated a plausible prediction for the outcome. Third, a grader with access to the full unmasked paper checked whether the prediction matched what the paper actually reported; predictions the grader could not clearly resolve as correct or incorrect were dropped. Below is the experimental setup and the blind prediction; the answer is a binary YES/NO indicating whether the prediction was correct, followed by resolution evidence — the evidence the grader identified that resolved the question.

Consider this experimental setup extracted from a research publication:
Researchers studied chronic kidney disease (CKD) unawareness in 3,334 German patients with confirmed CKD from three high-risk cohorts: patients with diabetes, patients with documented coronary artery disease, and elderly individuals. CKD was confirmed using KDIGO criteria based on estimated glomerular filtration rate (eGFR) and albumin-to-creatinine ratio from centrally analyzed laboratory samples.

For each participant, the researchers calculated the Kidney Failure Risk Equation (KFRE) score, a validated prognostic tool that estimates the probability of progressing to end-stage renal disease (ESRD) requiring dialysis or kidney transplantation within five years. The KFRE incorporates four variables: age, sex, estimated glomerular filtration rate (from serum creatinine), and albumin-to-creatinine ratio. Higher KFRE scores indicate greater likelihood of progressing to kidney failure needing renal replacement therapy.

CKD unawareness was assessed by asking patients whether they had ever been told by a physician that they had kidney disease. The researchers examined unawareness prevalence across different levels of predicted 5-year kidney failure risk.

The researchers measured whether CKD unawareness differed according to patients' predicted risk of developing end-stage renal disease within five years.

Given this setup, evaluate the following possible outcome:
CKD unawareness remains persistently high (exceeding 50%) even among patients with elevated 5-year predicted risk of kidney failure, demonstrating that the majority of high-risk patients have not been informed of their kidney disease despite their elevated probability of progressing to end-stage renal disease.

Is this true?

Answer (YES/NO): NO